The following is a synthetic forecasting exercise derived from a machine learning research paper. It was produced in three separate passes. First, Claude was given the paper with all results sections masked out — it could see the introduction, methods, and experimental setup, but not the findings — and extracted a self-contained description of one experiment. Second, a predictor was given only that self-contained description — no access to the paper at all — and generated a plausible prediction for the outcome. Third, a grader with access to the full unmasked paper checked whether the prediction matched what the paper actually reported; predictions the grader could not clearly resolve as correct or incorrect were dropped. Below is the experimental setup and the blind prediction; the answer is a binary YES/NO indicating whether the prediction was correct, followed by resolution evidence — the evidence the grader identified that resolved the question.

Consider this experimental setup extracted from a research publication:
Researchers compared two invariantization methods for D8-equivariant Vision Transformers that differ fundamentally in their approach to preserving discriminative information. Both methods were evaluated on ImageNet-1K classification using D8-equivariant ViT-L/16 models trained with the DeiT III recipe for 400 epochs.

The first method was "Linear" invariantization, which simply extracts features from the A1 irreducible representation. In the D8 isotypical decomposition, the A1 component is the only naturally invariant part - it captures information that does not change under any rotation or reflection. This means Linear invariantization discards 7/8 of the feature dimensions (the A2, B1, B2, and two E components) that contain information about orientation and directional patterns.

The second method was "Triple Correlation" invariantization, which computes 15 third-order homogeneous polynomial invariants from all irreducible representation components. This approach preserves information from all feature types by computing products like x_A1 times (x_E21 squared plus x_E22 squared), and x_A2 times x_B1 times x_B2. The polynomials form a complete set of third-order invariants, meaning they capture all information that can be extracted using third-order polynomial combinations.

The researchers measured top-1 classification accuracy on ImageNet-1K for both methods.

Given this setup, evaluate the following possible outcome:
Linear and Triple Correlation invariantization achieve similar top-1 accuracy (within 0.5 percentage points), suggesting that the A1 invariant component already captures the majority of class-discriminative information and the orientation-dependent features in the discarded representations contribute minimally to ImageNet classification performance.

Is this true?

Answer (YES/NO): NO